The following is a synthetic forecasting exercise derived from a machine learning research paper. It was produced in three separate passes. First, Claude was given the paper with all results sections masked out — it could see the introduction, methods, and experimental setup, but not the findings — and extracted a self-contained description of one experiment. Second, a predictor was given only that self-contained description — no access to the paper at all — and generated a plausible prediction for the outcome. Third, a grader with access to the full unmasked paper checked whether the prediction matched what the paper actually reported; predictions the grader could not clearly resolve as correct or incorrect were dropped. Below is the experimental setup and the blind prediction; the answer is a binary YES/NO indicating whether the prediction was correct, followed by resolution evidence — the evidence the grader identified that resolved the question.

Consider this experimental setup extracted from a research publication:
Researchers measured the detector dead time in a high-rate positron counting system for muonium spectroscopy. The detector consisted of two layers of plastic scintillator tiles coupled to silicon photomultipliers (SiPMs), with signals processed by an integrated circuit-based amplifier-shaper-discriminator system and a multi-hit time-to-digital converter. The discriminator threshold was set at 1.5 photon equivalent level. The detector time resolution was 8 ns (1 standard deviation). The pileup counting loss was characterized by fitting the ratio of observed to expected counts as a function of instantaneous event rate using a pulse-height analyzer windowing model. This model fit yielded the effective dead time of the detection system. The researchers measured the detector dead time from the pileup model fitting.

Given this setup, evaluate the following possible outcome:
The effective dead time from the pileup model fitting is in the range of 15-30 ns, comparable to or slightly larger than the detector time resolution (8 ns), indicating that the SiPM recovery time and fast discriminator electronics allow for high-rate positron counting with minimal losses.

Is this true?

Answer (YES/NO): NO